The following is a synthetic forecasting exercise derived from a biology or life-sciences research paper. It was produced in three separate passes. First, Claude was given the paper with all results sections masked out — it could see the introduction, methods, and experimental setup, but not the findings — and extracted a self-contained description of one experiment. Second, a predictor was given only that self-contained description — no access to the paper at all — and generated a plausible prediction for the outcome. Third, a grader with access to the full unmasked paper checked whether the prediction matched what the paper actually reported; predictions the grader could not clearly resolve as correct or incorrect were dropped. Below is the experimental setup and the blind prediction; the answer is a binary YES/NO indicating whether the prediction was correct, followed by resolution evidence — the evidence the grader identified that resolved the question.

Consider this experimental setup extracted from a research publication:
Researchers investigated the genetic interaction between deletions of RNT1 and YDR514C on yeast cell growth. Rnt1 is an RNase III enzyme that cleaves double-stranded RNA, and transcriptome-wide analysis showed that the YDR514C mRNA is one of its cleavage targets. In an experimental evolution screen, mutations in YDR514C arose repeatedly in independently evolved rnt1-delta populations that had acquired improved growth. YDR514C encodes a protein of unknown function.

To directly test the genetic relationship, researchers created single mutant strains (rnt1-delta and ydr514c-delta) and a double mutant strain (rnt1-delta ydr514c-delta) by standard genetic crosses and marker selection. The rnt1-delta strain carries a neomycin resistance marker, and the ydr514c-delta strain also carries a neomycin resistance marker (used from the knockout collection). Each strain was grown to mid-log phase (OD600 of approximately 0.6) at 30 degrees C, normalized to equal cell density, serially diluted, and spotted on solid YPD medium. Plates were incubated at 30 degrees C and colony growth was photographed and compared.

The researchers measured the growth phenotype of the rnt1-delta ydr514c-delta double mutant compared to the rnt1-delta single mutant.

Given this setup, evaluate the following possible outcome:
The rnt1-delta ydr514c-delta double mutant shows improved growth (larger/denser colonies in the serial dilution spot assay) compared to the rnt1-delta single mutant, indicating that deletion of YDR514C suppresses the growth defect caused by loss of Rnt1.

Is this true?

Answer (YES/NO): YES